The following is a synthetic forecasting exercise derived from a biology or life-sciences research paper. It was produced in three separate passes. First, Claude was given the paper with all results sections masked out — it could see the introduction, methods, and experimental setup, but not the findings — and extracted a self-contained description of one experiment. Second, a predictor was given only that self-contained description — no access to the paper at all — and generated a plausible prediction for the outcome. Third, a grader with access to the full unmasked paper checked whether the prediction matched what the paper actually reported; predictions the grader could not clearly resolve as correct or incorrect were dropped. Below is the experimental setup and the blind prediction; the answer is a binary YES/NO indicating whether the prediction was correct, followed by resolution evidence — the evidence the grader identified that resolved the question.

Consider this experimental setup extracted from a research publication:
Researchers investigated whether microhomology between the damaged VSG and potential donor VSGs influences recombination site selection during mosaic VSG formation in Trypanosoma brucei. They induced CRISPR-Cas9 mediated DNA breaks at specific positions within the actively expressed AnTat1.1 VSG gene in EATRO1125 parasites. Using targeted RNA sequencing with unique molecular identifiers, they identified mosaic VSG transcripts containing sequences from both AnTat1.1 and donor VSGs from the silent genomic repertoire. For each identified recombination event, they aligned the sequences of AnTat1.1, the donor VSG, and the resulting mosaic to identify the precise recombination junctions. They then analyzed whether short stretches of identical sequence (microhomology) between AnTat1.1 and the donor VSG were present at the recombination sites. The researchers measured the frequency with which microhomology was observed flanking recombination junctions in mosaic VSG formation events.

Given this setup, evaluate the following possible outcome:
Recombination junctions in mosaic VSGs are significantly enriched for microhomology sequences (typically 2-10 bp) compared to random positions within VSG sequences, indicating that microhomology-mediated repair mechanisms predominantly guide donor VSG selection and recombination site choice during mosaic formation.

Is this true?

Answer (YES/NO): YES